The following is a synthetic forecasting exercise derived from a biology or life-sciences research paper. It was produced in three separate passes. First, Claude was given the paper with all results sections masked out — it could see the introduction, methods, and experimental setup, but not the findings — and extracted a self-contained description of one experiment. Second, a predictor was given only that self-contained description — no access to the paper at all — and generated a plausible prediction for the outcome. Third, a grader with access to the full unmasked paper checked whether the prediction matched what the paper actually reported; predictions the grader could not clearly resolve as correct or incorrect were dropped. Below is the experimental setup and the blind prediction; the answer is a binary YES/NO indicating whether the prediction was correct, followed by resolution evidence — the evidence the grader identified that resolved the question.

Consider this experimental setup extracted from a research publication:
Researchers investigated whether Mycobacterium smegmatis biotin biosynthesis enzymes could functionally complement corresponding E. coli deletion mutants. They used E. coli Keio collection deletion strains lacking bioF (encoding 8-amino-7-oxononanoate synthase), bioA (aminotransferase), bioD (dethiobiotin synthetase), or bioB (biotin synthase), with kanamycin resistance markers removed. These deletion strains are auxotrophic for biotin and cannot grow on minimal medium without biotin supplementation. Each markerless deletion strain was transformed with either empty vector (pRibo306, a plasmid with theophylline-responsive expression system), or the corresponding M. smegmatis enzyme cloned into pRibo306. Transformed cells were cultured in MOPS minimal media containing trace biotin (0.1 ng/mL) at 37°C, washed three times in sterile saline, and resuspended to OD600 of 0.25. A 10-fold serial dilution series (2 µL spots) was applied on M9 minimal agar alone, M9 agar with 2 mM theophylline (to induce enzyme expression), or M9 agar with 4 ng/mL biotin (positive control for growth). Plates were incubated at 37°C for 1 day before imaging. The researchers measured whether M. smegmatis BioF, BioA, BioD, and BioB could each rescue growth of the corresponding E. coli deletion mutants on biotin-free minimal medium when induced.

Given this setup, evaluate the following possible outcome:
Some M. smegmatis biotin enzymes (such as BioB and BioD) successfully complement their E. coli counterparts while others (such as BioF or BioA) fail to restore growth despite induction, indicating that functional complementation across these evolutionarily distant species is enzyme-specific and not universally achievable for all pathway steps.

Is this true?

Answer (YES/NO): NO